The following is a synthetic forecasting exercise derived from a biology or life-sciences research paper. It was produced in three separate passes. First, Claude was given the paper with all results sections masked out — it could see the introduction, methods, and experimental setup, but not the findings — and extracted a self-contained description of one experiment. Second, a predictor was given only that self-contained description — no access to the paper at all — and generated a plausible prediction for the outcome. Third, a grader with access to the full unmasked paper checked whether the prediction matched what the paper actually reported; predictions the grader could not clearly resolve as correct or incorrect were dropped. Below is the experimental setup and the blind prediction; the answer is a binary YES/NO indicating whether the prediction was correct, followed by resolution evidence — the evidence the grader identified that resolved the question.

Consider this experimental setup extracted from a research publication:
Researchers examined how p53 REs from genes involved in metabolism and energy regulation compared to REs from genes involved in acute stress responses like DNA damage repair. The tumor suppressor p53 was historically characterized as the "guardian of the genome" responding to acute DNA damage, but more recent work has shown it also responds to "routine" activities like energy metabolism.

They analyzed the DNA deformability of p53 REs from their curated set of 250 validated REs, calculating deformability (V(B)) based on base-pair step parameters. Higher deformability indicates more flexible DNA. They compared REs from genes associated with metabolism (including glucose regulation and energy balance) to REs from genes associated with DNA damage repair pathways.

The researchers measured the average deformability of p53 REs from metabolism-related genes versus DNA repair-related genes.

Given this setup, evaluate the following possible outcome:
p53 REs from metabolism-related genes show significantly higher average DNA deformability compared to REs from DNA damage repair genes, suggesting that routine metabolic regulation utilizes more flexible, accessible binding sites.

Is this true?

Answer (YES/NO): YES